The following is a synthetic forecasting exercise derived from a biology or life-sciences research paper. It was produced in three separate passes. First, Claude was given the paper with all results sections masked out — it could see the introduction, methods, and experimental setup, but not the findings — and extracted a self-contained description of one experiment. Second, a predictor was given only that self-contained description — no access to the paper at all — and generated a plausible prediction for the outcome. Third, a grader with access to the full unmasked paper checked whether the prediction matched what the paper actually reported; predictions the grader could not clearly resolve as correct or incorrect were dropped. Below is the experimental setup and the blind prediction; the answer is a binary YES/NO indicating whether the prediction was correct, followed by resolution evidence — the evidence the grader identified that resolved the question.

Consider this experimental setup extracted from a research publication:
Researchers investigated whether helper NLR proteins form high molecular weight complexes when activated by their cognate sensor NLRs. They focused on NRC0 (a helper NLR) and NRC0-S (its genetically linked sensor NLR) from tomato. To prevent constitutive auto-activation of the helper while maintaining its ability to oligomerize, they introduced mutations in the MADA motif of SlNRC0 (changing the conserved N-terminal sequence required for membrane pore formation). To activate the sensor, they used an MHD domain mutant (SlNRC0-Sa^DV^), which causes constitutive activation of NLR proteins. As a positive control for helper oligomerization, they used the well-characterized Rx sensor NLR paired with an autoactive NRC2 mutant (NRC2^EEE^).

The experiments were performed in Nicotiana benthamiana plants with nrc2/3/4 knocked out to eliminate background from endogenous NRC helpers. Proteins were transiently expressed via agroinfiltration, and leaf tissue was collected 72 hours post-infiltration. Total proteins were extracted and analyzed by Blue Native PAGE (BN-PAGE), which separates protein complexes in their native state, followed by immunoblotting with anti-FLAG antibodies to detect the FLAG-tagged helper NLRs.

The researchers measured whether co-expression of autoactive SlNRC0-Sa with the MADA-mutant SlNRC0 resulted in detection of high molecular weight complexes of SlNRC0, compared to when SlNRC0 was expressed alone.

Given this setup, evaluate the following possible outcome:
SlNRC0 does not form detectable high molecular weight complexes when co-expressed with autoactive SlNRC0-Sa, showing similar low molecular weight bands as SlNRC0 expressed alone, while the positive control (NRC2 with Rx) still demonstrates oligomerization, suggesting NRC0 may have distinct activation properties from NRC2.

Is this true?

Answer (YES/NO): NO